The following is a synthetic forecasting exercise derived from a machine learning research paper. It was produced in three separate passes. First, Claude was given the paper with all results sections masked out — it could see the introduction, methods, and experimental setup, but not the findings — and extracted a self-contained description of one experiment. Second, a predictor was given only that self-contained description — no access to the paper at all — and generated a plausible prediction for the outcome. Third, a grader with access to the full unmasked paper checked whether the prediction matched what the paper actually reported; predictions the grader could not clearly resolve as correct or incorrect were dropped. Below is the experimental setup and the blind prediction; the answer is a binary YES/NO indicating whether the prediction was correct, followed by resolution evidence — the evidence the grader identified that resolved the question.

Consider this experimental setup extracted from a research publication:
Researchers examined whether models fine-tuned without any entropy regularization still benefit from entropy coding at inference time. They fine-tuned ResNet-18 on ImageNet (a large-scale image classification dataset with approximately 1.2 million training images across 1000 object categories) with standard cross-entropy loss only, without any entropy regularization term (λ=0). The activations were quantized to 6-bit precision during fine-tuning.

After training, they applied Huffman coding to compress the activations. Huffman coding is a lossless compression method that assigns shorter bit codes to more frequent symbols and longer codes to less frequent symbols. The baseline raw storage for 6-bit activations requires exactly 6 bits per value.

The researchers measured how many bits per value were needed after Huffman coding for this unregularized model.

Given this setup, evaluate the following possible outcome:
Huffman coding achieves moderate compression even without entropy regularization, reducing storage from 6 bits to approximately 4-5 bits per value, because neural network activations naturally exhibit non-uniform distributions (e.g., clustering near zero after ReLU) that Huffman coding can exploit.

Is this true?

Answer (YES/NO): NO